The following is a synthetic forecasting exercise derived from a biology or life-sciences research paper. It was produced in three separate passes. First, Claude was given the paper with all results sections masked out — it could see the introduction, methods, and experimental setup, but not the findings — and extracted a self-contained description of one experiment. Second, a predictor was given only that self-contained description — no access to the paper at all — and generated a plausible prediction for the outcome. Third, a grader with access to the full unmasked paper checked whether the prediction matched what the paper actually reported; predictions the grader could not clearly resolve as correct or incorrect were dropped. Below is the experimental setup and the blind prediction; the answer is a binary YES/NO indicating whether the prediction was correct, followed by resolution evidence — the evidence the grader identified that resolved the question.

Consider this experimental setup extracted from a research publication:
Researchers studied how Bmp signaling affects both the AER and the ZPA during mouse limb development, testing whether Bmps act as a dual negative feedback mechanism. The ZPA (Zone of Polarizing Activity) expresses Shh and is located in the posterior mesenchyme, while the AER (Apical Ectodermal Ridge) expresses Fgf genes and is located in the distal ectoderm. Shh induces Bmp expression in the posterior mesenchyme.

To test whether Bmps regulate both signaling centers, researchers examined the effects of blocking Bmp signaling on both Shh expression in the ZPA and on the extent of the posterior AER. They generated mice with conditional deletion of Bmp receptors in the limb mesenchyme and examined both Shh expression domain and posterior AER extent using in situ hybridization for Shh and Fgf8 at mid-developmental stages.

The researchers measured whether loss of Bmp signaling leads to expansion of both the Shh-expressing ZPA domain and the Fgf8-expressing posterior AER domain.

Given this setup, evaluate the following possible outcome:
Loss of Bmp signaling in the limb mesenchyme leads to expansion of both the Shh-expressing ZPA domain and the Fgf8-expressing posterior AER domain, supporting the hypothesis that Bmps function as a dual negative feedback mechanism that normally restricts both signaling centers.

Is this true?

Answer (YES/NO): NO